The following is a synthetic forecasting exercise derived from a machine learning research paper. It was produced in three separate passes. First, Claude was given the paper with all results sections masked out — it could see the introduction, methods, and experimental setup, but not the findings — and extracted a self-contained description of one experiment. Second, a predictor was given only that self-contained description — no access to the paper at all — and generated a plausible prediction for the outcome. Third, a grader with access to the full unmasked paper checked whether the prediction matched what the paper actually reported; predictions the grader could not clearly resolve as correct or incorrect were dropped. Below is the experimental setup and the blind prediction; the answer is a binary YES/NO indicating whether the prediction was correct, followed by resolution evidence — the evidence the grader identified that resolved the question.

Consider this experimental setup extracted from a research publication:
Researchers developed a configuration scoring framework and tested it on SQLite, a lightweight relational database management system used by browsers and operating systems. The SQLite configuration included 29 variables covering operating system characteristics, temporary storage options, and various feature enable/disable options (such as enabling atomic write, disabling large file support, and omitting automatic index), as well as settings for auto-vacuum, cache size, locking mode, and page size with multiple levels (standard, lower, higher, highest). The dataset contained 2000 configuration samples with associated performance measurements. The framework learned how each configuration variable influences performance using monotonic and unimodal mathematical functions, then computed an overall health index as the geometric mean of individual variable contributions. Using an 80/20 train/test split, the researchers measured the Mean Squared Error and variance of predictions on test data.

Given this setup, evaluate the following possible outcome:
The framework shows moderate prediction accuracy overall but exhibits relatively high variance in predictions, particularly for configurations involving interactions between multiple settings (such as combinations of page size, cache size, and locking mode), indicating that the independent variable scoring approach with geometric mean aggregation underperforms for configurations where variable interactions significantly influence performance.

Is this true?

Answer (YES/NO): NO